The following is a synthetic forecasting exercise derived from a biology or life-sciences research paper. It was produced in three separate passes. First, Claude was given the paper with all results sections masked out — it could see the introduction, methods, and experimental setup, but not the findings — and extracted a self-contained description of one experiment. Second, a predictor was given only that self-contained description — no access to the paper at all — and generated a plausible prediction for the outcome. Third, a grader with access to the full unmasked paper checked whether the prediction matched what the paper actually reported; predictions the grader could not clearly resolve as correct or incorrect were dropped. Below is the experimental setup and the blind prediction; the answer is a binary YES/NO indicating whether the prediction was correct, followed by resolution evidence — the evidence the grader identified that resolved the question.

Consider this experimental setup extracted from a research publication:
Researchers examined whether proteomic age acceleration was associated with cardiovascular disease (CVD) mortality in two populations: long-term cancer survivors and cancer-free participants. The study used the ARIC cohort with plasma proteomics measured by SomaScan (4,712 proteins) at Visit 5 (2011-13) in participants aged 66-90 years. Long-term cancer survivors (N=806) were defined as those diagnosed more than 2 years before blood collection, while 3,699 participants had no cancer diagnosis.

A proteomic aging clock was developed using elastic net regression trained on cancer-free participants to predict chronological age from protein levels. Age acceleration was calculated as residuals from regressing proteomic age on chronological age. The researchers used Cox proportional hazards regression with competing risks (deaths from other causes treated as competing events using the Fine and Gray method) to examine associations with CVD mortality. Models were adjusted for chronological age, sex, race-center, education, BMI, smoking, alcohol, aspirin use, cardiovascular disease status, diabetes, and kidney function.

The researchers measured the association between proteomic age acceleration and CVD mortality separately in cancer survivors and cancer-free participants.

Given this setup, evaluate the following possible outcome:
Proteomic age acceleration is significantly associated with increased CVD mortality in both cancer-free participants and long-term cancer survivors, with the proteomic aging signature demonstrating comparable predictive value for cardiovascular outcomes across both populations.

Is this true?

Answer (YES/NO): NO